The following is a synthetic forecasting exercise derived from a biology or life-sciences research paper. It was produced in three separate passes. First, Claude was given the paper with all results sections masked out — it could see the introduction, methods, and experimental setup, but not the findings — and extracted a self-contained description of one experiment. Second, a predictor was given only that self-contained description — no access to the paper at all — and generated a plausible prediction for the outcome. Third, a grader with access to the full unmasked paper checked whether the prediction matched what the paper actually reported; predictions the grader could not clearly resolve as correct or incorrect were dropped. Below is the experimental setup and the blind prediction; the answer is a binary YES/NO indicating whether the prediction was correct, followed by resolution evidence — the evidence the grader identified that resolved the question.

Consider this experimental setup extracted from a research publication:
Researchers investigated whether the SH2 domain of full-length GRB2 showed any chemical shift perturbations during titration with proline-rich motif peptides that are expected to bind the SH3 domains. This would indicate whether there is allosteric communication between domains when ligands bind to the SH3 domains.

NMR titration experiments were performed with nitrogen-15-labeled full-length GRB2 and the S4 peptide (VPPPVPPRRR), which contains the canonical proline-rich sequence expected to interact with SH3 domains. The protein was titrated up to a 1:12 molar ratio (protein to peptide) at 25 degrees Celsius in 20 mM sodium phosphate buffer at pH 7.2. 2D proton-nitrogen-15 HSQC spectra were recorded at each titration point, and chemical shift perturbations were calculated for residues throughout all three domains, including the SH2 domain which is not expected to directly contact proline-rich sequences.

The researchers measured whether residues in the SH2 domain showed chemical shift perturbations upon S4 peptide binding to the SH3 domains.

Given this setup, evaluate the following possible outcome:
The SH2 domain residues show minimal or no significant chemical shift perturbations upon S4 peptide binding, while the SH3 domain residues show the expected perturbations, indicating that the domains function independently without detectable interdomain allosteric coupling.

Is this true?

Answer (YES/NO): NO